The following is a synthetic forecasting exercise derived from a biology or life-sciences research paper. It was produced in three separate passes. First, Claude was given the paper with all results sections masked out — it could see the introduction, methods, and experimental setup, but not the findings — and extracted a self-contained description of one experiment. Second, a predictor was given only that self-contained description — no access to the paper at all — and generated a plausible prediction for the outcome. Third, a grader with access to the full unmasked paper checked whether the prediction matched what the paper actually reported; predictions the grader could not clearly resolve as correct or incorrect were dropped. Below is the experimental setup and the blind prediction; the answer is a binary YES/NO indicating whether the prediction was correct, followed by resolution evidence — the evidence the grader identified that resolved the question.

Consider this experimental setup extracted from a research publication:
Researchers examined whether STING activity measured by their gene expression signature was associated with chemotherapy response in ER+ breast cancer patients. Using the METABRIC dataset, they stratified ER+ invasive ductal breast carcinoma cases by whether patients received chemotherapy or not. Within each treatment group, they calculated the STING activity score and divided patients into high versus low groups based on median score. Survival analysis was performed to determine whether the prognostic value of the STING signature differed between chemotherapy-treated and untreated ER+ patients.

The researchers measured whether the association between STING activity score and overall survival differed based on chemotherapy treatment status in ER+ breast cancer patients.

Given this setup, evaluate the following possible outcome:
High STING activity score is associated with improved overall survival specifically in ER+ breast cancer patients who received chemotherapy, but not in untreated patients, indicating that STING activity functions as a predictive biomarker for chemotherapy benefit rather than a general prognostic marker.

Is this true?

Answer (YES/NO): NO